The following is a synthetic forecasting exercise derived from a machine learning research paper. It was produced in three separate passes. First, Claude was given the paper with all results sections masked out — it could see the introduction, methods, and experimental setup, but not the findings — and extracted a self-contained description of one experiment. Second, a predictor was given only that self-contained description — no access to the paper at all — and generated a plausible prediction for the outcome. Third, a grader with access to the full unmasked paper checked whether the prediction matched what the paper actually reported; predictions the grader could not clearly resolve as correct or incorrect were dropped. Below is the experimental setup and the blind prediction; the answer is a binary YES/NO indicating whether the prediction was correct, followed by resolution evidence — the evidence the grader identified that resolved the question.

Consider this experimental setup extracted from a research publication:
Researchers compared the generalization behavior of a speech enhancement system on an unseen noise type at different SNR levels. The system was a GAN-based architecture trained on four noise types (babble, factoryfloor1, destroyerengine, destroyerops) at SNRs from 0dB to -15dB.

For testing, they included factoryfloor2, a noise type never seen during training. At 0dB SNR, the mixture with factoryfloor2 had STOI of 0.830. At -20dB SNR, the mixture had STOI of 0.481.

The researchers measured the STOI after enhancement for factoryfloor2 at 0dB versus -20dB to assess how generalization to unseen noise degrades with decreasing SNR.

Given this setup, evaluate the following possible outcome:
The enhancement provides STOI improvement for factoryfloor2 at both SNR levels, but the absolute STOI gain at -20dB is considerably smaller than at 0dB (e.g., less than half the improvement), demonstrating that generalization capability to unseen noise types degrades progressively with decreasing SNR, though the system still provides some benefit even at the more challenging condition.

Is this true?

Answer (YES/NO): YES